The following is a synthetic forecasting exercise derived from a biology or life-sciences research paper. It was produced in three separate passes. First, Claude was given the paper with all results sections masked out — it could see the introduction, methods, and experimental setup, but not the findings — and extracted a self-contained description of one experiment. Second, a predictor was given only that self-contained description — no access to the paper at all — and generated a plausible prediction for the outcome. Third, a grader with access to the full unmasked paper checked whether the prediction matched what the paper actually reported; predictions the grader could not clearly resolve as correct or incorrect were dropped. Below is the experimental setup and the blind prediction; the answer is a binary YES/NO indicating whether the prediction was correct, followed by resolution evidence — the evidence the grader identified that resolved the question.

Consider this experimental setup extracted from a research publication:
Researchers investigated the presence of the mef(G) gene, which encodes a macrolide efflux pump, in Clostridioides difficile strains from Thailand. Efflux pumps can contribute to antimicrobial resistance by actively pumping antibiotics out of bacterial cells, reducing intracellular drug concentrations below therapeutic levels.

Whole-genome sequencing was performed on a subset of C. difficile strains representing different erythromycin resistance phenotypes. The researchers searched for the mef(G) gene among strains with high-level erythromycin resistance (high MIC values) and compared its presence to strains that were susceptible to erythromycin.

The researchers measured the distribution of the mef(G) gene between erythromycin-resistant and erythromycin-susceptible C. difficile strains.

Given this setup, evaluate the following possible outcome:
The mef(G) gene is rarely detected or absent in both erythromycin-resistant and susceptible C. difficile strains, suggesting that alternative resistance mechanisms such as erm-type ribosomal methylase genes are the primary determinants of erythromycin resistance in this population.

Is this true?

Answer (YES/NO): NO